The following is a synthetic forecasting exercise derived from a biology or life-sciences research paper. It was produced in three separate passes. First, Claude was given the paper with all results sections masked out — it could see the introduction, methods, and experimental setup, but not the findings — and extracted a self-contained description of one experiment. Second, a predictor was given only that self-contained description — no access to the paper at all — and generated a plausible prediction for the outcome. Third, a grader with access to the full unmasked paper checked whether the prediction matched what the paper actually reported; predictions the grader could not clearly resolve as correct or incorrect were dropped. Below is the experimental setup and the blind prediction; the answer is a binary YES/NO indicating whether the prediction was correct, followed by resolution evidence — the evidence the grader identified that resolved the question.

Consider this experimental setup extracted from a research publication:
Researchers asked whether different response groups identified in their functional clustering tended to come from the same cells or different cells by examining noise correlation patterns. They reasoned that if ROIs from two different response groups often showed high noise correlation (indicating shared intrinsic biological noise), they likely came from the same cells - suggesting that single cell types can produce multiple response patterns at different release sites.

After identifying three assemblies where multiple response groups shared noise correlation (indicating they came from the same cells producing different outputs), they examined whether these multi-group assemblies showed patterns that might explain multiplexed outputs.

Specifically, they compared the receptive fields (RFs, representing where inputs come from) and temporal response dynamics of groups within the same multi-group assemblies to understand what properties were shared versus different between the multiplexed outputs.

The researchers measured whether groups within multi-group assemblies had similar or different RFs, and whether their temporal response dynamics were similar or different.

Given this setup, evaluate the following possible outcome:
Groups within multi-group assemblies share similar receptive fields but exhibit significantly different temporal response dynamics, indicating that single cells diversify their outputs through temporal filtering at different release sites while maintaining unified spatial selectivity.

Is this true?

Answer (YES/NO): YES